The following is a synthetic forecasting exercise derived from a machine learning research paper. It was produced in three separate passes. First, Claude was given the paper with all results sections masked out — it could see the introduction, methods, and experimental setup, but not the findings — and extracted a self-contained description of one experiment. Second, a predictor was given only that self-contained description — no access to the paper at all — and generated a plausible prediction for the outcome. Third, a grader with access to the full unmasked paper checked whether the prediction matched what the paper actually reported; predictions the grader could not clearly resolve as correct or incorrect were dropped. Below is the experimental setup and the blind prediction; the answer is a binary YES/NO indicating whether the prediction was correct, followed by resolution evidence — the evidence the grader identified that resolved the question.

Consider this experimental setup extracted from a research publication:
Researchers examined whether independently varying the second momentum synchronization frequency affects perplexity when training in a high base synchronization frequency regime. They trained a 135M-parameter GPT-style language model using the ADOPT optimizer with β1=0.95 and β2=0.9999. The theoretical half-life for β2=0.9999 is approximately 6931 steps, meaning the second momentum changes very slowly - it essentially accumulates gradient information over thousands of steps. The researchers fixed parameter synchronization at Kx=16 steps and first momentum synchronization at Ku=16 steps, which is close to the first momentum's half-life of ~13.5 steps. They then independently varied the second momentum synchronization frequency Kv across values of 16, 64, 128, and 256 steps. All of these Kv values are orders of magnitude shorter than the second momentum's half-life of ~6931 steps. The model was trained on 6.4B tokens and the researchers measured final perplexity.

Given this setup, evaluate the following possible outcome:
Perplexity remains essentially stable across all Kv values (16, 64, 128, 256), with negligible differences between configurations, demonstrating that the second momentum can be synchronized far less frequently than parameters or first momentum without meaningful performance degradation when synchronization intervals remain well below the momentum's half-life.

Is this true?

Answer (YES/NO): YES